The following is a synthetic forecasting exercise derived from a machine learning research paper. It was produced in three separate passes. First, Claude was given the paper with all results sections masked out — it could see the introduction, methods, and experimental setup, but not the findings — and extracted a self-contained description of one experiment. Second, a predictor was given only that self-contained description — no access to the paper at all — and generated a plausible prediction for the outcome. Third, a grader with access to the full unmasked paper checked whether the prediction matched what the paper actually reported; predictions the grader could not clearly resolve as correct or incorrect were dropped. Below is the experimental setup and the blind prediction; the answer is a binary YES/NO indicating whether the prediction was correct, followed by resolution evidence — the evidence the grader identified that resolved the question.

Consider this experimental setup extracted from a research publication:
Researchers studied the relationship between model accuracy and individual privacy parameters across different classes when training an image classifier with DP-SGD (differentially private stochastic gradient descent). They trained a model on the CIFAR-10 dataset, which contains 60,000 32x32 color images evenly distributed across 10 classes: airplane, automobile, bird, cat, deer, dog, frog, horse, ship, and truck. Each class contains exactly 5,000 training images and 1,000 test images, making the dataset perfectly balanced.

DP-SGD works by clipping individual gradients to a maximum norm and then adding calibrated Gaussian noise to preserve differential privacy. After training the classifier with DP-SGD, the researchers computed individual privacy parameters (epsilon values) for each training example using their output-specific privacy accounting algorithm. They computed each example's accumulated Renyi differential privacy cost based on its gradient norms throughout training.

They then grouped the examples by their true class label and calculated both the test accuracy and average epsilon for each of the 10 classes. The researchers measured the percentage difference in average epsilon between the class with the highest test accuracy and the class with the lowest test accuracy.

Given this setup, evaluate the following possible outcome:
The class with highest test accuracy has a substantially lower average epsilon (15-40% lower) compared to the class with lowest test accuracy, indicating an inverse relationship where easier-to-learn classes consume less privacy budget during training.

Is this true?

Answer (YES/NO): YES